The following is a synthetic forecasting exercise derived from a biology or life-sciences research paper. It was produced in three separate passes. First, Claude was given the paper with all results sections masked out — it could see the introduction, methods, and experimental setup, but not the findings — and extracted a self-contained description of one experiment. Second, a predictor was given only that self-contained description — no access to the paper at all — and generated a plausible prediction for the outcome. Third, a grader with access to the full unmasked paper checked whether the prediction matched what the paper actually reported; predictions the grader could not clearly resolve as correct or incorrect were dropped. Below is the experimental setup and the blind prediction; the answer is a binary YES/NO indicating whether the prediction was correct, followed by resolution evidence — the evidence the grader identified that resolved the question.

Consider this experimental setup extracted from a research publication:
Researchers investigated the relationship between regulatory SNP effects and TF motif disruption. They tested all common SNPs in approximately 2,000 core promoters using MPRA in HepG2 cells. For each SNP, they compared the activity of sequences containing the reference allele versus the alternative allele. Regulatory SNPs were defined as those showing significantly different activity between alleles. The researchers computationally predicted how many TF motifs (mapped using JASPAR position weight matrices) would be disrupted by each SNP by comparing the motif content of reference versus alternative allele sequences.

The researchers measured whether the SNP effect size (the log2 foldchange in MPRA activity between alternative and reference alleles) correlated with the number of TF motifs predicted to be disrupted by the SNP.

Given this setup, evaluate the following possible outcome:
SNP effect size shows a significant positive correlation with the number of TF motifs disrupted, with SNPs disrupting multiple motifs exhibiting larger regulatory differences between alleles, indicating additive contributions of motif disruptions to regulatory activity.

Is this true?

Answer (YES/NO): NO